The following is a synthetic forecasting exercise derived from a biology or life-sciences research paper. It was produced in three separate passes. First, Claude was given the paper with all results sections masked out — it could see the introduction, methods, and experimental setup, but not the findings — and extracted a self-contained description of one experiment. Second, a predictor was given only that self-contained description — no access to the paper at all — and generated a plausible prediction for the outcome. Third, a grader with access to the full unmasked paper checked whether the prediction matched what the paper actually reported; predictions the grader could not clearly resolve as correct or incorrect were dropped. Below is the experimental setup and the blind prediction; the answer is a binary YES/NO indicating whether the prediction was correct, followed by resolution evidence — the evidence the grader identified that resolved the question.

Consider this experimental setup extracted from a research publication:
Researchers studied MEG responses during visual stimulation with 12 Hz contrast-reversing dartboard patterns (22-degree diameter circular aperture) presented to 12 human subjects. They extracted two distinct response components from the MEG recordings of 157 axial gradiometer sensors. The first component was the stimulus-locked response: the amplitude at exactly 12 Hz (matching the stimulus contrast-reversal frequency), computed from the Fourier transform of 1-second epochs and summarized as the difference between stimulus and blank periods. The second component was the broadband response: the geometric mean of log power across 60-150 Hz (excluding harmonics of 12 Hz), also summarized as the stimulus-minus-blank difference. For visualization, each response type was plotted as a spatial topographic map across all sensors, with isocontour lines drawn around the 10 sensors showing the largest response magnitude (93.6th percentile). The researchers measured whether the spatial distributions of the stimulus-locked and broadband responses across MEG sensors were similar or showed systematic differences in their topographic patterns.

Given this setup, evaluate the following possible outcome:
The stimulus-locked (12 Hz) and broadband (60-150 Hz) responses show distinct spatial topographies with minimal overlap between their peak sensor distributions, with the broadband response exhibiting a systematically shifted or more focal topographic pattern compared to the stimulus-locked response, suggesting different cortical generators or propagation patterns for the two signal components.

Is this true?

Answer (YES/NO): NO